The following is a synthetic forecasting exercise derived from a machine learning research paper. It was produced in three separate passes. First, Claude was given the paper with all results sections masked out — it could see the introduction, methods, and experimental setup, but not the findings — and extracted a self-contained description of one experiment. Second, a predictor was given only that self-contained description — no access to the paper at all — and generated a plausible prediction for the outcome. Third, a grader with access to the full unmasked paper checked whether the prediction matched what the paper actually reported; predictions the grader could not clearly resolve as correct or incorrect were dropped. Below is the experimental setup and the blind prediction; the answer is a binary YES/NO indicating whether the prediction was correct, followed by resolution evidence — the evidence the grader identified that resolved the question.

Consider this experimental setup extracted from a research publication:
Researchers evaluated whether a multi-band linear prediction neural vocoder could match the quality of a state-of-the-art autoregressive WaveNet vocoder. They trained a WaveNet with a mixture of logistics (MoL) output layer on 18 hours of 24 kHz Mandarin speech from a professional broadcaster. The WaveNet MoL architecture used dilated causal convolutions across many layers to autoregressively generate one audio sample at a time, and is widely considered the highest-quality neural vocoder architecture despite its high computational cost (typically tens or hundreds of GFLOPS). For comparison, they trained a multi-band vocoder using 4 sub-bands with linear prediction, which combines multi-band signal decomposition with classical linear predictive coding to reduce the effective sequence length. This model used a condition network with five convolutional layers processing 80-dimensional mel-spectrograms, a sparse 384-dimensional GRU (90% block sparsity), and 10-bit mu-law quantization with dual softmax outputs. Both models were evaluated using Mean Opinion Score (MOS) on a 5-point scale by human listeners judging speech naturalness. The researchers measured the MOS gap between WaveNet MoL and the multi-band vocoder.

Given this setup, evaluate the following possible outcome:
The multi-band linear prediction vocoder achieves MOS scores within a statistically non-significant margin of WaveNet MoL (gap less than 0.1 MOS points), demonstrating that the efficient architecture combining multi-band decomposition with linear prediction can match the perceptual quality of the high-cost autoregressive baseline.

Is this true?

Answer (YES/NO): YES